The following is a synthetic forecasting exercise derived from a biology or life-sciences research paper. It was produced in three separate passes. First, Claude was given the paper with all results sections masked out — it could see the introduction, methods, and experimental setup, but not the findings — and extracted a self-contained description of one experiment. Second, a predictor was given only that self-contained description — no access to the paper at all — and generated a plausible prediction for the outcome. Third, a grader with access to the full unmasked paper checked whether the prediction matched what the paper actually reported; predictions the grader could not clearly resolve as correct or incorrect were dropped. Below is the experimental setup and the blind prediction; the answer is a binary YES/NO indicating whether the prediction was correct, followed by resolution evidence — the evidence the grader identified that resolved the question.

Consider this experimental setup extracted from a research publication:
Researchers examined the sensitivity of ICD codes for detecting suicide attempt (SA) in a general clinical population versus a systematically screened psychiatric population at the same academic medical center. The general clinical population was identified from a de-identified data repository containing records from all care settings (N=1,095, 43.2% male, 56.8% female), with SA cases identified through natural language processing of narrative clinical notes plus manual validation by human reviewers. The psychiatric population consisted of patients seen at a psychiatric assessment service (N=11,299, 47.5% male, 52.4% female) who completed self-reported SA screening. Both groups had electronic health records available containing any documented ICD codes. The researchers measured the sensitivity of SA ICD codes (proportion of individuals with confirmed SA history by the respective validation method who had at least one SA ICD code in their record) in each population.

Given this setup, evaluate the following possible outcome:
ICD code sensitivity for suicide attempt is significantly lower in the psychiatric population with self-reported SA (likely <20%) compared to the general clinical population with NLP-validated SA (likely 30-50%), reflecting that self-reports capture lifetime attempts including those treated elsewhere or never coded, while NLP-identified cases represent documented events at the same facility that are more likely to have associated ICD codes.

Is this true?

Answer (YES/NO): NO